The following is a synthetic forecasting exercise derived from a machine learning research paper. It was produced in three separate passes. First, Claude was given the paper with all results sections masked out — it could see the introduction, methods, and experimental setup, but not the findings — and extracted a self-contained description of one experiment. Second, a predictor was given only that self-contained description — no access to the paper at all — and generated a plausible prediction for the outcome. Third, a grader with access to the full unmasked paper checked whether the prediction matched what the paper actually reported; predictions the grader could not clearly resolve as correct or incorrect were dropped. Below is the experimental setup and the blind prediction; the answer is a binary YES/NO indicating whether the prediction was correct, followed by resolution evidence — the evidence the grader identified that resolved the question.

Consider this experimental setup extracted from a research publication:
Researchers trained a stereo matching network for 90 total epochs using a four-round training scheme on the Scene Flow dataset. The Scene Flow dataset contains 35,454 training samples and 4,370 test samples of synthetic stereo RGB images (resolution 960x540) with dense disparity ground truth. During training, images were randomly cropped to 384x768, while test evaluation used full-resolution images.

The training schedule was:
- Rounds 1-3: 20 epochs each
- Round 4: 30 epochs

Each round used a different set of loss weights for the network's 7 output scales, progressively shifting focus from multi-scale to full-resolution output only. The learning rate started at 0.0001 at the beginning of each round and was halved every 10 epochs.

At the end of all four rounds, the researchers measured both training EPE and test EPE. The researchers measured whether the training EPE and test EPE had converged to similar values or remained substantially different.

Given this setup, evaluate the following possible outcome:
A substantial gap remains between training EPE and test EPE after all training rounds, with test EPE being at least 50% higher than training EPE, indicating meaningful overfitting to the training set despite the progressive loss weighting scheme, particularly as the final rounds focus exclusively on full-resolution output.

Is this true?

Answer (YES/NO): NO